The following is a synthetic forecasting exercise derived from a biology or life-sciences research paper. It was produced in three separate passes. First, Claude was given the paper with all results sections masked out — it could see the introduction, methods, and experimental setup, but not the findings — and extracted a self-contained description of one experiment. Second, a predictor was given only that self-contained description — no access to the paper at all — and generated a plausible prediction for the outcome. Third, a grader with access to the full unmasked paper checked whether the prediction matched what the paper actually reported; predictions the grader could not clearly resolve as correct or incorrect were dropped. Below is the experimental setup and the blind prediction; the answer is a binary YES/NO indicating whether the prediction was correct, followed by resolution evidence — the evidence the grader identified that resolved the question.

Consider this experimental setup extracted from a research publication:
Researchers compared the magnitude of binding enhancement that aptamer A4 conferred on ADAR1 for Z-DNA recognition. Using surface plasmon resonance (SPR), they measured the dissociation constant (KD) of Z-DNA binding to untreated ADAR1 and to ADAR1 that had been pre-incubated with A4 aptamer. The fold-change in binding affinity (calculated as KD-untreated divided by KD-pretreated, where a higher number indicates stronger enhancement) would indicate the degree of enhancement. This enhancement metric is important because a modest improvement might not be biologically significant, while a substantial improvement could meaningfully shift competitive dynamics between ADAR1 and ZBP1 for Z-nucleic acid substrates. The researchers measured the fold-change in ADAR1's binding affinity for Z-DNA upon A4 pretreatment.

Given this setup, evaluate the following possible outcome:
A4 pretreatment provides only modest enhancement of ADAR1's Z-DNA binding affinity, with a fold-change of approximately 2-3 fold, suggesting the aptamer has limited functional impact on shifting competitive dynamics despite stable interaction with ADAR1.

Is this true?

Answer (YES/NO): NO